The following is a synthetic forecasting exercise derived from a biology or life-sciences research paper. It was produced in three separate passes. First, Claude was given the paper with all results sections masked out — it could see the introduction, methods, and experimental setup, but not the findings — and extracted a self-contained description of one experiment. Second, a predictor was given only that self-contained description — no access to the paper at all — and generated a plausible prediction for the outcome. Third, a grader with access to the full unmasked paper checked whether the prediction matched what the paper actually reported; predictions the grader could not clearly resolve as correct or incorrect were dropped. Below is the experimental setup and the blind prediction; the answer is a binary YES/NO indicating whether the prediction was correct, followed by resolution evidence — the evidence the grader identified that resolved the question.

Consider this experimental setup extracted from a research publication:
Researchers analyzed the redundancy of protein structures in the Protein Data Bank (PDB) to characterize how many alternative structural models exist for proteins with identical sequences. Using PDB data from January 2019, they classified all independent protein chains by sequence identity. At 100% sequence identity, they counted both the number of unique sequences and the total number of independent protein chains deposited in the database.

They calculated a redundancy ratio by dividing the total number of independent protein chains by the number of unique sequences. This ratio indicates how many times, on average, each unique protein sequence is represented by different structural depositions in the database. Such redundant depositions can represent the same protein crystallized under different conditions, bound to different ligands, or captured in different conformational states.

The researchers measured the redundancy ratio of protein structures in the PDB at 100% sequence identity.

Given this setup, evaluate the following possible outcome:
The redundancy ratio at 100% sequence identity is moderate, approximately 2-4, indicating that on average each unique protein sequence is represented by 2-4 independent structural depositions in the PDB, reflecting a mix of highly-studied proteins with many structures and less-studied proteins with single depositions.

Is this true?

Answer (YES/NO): NO